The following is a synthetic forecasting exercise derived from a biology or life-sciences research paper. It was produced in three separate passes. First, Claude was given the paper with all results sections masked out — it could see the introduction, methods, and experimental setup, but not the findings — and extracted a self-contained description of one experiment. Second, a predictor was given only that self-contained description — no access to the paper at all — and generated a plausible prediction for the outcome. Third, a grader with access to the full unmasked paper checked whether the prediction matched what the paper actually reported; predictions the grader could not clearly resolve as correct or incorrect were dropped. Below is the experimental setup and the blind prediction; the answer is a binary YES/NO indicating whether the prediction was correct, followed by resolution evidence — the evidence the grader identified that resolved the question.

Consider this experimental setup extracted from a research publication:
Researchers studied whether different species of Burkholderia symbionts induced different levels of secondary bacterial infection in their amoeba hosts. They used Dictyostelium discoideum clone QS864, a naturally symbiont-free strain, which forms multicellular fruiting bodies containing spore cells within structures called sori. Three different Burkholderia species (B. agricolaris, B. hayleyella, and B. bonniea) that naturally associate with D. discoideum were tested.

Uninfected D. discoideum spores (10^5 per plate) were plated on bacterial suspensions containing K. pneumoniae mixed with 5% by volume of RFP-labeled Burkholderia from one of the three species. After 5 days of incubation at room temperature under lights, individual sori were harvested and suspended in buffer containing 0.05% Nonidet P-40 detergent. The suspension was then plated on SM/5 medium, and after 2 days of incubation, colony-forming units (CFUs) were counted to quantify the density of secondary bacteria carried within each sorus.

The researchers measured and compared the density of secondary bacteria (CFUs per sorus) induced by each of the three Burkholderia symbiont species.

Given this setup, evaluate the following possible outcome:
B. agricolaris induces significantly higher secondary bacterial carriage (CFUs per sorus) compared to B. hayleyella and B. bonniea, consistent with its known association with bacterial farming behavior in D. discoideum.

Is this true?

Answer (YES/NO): YES